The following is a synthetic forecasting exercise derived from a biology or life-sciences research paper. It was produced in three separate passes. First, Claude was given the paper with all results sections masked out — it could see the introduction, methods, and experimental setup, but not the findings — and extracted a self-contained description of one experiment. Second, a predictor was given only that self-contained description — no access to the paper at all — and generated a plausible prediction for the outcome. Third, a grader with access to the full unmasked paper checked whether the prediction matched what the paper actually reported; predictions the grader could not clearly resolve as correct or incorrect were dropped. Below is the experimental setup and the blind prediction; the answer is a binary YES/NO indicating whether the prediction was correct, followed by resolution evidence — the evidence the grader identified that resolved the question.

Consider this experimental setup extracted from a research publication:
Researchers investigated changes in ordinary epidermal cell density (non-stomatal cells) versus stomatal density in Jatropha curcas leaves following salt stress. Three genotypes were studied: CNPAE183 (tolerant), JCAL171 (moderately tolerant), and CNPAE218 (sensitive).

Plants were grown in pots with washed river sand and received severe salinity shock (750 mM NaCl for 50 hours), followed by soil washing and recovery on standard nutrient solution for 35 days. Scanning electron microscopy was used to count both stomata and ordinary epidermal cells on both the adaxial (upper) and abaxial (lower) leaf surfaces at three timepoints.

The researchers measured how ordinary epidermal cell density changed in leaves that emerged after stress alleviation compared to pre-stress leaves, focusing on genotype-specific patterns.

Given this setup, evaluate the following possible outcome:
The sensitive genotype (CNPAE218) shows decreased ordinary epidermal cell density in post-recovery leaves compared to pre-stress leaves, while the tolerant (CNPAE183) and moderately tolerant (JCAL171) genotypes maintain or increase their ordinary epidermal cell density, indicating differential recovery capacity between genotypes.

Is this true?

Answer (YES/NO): NO